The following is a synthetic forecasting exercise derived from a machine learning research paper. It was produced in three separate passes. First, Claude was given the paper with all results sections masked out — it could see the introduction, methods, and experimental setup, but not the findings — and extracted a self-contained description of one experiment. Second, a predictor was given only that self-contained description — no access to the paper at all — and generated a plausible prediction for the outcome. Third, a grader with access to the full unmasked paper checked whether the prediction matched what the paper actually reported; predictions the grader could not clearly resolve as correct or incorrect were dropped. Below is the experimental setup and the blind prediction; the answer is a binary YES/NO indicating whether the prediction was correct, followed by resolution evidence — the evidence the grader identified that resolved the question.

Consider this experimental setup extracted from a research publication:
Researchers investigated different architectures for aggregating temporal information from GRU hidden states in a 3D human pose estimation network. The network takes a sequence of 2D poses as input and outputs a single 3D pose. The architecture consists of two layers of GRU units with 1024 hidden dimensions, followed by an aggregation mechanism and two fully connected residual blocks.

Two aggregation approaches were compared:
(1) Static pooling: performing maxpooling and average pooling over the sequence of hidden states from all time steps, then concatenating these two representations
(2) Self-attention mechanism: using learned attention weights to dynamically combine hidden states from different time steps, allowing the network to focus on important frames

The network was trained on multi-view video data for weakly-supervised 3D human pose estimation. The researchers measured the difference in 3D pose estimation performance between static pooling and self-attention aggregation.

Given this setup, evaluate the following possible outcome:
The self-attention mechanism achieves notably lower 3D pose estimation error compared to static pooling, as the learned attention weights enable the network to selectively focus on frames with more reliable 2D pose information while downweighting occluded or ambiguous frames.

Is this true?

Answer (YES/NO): NO